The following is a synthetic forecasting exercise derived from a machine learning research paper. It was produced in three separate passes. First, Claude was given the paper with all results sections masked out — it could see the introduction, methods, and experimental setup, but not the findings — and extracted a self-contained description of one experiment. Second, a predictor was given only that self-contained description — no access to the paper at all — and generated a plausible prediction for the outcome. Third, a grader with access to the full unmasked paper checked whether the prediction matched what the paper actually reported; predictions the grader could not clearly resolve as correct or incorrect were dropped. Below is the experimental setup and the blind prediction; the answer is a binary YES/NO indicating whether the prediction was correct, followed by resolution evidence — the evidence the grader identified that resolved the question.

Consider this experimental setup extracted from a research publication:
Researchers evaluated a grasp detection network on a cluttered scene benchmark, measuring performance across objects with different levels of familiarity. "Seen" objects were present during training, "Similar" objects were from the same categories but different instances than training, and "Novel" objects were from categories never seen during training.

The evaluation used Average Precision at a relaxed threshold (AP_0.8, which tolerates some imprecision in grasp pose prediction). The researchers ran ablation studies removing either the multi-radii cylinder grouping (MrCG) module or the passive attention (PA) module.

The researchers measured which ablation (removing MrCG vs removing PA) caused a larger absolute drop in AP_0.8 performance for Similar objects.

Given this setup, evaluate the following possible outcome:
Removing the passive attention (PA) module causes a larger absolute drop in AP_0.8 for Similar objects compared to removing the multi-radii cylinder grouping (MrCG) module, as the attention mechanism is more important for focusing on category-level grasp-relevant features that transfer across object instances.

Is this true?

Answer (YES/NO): NO